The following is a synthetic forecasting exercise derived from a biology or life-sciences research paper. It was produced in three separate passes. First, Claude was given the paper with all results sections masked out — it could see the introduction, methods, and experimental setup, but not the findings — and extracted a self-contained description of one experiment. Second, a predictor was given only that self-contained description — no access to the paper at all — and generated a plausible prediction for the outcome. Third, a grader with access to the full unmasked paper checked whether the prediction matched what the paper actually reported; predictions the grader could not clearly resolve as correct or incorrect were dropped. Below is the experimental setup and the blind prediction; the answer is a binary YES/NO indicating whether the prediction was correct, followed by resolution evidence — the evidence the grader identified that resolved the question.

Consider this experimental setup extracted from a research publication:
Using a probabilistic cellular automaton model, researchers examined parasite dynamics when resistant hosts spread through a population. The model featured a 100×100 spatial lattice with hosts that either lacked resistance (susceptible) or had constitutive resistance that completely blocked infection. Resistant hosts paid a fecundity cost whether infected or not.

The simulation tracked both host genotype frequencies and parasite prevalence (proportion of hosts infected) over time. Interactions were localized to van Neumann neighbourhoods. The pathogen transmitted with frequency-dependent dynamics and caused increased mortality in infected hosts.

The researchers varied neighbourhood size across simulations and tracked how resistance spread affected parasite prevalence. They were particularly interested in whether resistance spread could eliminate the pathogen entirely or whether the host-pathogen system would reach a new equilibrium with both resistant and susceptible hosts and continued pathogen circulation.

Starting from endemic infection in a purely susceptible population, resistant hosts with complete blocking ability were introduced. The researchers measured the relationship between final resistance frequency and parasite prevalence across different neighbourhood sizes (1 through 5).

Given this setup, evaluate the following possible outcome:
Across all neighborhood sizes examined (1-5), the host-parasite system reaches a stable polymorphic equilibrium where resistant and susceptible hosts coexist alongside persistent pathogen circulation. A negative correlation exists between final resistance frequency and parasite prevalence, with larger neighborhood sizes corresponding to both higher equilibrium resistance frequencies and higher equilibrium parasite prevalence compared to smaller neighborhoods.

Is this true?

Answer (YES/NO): NO